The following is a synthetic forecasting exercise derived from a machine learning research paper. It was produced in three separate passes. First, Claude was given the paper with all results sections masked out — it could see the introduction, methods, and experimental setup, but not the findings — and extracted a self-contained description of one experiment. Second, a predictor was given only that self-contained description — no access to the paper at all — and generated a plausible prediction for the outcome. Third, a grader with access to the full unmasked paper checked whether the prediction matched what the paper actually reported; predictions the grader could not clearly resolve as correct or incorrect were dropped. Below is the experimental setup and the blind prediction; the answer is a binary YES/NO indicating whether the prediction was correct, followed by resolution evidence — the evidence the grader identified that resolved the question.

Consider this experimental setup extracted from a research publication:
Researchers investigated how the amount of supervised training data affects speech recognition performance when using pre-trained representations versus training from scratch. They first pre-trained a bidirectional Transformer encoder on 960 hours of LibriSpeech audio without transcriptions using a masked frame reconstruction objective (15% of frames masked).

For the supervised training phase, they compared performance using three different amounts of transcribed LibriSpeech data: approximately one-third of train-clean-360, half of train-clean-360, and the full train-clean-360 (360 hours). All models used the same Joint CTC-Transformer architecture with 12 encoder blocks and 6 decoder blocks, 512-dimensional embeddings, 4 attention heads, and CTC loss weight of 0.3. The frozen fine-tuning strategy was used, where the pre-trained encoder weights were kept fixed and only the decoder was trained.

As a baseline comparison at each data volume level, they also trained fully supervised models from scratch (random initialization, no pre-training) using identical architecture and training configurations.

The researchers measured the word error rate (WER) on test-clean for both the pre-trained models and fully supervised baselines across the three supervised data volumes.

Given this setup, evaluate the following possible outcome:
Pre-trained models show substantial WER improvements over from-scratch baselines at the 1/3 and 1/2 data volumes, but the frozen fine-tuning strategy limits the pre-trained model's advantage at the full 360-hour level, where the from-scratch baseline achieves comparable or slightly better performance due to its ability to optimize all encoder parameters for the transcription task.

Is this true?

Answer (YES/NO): NO